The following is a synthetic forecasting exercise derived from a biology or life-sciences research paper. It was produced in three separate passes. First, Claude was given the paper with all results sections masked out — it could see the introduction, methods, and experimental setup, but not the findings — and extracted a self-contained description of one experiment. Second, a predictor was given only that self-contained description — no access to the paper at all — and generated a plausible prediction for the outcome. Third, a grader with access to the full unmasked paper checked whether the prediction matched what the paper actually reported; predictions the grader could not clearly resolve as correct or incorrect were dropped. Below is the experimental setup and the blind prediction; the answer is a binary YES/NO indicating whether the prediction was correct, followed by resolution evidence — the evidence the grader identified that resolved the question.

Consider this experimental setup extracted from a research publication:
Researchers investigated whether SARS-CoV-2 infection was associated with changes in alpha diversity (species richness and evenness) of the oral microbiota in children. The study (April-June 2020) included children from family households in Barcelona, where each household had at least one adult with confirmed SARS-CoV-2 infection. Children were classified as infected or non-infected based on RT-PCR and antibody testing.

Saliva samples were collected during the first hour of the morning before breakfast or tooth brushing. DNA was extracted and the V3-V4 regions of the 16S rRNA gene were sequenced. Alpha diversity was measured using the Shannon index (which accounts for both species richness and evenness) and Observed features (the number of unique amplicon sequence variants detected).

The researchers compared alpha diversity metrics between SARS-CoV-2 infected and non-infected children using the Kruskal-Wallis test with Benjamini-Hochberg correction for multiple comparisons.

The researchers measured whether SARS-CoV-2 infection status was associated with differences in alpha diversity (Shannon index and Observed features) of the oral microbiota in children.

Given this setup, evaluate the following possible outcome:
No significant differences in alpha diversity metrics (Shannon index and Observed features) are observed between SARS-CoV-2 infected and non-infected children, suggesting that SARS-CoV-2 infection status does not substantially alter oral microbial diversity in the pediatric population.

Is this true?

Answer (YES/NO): YES